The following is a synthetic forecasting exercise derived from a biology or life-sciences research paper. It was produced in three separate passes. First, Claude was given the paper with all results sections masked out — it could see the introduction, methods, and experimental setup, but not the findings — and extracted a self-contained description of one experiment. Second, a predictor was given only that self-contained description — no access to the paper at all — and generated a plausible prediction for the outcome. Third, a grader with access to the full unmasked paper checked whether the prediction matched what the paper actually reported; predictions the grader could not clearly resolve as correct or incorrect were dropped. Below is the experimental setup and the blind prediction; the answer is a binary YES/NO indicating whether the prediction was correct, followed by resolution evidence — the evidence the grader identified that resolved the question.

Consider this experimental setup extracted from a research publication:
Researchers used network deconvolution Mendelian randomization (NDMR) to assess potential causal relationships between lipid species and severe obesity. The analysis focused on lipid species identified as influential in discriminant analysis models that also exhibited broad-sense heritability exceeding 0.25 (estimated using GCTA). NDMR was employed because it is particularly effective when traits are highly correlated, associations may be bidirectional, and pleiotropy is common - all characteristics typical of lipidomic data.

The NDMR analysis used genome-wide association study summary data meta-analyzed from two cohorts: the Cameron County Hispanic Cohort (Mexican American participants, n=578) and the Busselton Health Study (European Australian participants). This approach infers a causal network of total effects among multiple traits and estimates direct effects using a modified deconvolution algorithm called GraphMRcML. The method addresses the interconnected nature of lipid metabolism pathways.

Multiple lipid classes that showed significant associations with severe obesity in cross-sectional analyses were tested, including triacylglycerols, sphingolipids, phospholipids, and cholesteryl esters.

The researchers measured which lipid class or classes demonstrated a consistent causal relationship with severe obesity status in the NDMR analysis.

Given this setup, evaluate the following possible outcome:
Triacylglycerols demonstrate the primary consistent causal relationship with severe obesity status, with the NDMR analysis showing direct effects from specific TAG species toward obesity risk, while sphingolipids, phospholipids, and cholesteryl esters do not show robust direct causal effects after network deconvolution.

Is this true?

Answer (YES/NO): YES